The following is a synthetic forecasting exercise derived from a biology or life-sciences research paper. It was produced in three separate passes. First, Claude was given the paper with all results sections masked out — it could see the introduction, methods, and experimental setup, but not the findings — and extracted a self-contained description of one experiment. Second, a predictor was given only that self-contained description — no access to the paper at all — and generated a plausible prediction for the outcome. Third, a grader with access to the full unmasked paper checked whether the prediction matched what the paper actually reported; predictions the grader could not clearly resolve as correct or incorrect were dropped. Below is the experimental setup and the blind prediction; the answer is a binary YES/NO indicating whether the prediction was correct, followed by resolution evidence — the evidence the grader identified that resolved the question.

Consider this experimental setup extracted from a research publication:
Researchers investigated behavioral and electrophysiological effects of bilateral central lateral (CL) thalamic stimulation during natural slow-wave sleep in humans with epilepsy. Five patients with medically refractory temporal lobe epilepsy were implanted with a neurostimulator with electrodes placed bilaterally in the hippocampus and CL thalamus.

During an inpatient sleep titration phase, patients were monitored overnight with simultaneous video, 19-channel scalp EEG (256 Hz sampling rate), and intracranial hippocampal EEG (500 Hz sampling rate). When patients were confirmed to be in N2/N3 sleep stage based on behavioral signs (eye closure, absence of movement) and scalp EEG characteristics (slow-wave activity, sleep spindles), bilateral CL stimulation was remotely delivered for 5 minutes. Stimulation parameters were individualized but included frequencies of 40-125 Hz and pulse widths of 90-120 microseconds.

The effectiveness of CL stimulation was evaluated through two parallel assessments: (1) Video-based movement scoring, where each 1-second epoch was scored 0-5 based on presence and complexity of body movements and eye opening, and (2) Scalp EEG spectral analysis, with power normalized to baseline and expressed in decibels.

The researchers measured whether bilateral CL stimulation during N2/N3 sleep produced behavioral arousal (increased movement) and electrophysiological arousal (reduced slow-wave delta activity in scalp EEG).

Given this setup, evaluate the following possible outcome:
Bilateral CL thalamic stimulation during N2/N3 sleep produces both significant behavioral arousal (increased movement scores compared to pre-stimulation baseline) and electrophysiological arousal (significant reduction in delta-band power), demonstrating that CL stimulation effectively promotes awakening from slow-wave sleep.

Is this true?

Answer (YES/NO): YES